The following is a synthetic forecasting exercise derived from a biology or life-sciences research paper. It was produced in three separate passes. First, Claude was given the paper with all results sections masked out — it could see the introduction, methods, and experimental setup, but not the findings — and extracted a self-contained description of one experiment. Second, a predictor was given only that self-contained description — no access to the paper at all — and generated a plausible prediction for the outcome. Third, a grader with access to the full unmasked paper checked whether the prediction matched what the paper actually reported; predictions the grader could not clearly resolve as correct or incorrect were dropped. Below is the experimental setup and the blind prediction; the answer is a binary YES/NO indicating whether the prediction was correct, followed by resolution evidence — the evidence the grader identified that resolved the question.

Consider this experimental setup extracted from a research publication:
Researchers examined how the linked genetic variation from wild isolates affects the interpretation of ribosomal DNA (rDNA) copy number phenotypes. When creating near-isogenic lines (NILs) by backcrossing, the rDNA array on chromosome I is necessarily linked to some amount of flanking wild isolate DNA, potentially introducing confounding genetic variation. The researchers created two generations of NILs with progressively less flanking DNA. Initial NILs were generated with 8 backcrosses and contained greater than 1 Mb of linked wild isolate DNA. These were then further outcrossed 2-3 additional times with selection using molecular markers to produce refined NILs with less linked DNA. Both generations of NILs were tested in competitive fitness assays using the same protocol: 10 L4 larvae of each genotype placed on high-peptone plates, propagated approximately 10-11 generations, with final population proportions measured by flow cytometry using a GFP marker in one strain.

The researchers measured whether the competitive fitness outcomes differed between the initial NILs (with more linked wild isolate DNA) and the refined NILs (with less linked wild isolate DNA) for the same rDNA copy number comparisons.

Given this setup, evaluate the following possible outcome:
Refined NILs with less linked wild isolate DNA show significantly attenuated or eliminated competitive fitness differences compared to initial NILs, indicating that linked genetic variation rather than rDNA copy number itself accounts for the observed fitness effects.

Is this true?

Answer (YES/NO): YES